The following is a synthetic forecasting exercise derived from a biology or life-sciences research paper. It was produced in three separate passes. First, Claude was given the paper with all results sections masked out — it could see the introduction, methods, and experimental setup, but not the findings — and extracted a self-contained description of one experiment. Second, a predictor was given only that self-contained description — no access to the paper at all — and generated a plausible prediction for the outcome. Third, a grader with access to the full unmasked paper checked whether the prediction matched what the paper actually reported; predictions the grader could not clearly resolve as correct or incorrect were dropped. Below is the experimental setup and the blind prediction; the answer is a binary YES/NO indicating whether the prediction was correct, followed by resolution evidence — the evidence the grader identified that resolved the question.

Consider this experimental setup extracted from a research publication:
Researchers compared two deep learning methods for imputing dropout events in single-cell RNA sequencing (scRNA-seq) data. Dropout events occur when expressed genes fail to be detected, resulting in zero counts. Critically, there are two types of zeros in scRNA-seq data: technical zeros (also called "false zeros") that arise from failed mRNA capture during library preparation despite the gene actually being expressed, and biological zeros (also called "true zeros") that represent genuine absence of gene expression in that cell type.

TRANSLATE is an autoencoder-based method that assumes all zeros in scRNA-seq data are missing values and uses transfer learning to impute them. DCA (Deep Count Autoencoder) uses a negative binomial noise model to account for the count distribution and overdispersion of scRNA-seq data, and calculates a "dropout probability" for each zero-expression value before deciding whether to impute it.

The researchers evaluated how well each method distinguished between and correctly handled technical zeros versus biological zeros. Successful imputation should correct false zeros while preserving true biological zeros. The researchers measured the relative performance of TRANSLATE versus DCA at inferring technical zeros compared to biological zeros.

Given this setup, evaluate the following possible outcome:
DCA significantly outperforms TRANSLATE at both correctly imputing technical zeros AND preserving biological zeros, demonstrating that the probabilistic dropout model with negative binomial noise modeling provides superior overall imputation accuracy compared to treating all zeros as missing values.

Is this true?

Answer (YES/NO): NO